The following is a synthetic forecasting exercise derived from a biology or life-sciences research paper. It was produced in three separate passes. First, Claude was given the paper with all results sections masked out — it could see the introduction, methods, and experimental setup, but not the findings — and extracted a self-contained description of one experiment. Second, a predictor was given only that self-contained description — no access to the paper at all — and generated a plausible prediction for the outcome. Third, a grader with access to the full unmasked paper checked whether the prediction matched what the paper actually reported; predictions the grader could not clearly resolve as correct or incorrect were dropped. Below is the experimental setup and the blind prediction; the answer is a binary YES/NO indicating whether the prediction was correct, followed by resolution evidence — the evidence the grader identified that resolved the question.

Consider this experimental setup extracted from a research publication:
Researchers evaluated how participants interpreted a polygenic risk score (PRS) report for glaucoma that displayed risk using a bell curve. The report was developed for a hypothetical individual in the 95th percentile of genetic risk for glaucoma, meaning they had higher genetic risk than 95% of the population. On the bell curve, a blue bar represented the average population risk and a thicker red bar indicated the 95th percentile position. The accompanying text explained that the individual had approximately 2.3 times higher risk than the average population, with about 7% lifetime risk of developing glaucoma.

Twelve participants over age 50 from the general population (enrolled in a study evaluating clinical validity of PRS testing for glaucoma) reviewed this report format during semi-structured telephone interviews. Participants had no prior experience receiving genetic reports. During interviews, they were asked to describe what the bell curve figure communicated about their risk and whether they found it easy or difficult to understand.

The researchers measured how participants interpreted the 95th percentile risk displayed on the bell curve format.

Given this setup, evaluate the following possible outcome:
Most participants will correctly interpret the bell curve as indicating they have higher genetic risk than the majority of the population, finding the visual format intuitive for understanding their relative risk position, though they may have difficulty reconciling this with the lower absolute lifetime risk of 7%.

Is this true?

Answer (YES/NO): NO